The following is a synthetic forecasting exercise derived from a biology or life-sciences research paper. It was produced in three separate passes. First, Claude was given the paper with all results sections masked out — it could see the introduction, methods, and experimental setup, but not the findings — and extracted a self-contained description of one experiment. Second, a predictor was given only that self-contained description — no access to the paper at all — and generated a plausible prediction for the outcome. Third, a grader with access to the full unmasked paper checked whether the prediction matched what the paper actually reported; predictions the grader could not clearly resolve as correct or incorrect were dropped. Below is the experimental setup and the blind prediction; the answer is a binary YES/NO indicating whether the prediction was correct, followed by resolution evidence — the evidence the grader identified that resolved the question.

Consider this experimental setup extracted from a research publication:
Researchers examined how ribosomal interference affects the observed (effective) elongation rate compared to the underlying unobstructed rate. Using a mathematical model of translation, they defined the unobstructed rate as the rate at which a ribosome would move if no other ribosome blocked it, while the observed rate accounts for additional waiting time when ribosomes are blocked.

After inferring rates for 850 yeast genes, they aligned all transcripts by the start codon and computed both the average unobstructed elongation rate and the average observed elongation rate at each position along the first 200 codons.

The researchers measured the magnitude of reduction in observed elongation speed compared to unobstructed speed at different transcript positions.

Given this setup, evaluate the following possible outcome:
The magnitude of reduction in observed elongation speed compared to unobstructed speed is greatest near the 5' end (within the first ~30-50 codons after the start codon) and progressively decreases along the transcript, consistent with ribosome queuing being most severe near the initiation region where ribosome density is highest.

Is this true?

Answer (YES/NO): YES